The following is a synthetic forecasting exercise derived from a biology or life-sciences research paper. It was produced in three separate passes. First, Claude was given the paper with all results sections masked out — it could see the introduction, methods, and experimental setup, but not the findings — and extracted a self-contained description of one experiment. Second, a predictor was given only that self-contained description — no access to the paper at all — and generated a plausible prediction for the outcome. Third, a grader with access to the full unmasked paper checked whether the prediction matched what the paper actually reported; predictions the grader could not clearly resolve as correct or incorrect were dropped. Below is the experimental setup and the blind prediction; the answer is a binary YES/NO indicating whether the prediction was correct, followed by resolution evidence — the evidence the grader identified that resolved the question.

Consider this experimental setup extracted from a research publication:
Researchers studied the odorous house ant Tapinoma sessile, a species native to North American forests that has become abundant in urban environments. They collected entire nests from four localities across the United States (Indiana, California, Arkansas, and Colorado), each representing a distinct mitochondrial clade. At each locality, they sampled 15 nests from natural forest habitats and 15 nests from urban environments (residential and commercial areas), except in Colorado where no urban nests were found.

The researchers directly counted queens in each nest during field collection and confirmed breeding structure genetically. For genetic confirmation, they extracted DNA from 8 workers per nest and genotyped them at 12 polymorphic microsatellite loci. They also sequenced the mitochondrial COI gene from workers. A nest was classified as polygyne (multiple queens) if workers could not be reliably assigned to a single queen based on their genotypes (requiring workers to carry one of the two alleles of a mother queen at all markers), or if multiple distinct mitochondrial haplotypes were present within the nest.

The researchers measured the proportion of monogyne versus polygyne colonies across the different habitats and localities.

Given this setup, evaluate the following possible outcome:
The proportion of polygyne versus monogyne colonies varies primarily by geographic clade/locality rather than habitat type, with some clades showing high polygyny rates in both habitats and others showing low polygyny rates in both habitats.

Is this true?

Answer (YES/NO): NO